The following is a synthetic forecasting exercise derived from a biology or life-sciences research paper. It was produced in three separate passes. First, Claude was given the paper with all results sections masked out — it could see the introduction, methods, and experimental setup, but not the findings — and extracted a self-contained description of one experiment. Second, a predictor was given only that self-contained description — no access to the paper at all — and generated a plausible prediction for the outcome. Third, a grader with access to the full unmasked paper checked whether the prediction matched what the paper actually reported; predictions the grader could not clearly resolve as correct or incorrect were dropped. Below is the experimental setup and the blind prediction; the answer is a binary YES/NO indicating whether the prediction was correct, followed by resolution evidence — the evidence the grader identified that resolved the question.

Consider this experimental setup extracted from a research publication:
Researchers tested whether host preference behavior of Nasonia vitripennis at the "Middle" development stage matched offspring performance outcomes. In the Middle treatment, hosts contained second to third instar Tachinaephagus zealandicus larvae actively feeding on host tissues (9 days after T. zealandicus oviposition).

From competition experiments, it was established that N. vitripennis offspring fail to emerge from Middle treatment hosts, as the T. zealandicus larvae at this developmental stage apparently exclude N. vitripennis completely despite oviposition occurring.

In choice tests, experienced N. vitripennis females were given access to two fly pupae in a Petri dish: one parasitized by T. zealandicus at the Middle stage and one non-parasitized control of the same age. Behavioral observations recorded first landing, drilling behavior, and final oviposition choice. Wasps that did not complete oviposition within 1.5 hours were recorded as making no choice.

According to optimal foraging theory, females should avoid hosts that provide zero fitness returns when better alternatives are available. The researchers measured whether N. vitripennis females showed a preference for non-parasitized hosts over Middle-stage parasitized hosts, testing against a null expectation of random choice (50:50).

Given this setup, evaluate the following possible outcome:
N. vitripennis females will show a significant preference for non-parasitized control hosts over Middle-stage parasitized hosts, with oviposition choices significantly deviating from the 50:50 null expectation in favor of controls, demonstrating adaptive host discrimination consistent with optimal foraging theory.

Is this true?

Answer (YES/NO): NO